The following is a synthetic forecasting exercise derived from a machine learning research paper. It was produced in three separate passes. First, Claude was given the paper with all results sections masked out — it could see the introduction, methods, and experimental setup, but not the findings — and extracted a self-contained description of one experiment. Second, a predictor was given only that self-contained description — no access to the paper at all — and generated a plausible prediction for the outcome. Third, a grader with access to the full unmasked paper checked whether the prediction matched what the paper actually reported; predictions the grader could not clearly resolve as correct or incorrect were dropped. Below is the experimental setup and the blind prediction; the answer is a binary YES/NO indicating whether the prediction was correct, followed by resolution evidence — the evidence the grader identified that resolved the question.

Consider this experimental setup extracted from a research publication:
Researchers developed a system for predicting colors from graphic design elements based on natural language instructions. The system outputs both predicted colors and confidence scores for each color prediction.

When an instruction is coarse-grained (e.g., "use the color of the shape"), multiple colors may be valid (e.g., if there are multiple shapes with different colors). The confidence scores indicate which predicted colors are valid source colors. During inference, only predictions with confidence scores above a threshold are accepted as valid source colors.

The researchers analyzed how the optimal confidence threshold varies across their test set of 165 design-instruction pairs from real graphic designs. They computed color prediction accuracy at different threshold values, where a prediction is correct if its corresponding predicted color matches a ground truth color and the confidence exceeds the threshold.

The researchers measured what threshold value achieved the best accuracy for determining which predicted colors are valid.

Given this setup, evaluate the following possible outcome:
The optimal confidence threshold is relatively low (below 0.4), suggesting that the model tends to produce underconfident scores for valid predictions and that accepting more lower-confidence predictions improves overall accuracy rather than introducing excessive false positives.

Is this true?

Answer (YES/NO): NO